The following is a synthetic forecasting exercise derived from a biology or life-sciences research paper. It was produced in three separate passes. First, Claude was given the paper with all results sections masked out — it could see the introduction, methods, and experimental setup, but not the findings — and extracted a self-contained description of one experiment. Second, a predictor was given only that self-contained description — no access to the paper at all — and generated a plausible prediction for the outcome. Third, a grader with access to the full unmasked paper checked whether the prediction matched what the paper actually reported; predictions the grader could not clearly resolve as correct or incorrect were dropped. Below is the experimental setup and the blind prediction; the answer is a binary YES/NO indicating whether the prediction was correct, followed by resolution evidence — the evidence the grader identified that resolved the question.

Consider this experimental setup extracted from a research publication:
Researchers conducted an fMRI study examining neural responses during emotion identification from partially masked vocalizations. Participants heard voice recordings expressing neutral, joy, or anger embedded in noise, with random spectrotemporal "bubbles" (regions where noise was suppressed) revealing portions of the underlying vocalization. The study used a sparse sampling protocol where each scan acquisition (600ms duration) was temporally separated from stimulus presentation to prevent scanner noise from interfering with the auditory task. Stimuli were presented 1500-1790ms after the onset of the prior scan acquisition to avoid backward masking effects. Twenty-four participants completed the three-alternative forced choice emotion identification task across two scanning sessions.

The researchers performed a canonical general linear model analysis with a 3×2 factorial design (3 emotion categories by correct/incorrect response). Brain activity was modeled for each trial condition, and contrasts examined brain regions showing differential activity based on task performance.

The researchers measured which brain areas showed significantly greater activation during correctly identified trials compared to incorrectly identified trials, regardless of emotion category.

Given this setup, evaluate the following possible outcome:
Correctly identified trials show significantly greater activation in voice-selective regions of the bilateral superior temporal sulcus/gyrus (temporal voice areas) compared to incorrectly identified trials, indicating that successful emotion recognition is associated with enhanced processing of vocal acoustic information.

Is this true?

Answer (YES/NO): NO